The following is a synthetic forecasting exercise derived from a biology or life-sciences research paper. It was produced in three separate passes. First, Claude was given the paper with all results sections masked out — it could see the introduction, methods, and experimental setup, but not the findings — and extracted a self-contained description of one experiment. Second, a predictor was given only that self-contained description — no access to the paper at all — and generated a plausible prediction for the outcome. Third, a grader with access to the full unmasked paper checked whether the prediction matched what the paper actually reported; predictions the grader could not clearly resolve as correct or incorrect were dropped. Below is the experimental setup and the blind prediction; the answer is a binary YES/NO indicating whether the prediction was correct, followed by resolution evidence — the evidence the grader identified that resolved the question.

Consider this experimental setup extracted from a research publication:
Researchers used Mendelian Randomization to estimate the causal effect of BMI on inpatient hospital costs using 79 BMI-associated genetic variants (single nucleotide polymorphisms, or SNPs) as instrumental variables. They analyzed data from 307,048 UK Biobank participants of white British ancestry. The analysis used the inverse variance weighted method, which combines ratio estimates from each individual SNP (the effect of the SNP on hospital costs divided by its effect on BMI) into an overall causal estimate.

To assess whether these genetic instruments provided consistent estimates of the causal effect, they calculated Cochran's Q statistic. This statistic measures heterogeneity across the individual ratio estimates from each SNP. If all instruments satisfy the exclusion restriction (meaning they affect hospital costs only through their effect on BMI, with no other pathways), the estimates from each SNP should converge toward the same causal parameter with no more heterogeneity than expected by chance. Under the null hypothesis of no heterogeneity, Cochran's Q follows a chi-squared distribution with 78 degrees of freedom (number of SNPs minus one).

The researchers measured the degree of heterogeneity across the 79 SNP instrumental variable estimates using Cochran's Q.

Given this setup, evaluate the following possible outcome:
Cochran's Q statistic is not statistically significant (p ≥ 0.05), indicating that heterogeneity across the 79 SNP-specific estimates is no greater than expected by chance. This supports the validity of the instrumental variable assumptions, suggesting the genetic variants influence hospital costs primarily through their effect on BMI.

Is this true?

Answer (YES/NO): NO